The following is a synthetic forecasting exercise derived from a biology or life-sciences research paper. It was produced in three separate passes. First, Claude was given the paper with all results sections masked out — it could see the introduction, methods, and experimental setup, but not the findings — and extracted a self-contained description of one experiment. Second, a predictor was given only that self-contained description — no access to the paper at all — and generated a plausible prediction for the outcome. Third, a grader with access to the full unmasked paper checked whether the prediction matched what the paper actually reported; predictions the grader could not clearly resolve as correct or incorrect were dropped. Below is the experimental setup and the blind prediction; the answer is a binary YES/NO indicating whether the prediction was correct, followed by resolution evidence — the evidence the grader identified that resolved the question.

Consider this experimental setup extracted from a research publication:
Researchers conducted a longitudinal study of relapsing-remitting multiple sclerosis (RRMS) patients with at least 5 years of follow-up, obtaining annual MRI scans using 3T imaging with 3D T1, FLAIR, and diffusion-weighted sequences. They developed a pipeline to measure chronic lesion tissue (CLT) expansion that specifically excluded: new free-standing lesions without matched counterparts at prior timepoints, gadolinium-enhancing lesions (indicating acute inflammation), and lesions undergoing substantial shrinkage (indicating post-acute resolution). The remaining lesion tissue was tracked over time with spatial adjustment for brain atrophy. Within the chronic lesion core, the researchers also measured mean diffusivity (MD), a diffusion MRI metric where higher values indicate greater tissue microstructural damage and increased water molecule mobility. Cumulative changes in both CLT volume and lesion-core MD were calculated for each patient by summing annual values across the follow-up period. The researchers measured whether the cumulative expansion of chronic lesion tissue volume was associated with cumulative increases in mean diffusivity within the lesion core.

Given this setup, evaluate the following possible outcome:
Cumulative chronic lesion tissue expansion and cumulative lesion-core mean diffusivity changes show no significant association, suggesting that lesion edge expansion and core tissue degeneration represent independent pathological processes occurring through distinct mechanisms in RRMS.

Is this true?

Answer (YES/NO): NO